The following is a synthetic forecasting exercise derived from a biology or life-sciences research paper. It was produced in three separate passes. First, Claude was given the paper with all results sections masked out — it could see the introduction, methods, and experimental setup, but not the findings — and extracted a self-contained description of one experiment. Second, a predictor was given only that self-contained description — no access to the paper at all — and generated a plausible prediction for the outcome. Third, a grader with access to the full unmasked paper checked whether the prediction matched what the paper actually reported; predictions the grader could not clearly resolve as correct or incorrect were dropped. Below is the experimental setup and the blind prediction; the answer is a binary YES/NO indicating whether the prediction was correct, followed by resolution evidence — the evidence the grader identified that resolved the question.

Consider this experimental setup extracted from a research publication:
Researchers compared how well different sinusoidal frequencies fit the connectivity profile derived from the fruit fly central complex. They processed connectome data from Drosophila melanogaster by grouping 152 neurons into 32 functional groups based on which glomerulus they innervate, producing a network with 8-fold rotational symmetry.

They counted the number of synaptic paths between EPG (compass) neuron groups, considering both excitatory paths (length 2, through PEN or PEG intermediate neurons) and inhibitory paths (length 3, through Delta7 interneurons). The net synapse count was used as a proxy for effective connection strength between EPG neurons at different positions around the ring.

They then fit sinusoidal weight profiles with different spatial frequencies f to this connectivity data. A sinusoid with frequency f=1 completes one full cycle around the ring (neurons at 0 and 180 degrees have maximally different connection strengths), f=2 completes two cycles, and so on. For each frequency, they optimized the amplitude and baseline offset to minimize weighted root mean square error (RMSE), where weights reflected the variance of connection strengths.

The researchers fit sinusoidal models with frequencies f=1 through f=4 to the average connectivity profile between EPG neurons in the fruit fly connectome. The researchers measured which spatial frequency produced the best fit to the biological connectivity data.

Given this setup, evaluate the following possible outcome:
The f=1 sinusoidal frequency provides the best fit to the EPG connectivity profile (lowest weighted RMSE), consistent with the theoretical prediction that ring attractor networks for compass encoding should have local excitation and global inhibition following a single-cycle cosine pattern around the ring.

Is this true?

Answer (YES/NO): YES